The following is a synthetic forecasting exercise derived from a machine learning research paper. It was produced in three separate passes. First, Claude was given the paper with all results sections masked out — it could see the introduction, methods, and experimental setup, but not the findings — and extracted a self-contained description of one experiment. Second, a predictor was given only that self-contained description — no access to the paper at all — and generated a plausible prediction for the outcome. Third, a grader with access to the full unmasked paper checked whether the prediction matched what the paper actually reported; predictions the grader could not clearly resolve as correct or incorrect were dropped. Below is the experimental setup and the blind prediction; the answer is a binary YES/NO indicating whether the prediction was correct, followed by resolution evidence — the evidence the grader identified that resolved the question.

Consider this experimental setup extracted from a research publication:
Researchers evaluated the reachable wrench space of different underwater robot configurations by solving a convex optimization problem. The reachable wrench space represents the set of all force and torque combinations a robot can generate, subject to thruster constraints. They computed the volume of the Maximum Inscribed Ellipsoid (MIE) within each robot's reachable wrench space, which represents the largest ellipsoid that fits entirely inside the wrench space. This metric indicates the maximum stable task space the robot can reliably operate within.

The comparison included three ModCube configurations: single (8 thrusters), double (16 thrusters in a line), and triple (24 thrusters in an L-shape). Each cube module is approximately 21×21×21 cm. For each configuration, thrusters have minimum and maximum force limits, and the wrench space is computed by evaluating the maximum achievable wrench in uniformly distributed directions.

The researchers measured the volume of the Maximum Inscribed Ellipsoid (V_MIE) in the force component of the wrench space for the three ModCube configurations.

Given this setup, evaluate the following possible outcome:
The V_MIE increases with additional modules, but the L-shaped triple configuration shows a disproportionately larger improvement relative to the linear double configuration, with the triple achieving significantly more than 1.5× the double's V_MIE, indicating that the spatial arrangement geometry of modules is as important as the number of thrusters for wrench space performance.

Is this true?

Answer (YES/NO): NO